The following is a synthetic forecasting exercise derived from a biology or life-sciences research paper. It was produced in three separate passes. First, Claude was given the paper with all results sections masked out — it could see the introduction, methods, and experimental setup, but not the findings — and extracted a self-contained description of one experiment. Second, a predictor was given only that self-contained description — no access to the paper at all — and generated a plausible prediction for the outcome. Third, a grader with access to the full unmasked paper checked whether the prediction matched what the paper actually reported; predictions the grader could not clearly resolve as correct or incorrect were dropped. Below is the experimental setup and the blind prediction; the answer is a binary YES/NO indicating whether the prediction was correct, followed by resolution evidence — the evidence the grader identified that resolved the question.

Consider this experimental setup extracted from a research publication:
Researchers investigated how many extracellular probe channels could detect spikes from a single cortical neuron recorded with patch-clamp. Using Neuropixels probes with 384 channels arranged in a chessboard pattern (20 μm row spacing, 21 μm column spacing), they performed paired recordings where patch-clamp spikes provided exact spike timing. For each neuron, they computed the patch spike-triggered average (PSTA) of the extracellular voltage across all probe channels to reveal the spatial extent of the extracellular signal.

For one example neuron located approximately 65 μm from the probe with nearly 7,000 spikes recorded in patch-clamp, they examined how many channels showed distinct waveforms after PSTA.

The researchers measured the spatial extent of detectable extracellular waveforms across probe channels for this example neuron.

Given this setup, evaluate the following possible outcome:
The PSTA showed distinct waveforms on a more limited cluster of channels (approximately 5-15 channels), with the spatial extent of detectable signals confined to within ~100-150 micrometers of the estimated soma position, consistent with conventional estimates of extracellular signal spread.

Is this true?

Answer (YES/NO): NO